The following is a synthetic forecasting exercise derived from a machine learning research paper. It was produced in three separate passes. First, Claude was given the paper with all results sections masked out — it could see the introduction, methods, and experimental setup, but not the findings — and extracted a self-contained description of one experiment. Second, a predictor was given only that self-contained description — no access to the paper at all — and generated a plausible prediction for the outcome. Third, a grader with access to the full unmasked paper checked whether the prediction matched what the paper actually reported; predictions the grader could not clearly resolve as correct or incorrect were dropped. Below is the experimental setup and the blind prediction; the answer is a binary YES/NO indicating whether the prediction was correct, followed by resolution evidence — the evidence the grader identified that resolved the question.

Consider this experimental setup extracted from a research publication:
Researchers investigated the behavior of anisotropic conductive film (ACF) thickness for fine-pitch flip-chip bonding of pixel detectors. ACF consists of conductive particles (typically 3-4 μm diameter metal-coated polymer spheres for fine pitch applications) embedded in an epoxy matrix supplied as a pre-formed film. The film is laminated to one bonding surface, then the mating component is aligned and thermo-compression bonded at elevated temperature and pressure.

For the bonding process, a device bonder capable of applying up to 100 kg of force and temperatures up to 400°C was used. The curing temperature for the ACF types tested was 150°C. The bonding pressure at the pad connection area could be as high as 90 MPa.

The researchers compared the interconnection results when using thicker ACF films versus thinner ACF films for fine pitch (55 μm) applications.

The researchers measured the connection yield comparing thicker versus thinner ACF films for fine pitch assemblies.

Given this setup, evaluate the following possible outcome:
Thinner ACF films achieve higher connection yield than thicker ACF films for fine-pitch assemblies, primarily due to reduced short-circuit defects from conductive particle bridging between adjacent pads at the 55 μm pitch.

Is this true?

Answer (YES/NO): NO